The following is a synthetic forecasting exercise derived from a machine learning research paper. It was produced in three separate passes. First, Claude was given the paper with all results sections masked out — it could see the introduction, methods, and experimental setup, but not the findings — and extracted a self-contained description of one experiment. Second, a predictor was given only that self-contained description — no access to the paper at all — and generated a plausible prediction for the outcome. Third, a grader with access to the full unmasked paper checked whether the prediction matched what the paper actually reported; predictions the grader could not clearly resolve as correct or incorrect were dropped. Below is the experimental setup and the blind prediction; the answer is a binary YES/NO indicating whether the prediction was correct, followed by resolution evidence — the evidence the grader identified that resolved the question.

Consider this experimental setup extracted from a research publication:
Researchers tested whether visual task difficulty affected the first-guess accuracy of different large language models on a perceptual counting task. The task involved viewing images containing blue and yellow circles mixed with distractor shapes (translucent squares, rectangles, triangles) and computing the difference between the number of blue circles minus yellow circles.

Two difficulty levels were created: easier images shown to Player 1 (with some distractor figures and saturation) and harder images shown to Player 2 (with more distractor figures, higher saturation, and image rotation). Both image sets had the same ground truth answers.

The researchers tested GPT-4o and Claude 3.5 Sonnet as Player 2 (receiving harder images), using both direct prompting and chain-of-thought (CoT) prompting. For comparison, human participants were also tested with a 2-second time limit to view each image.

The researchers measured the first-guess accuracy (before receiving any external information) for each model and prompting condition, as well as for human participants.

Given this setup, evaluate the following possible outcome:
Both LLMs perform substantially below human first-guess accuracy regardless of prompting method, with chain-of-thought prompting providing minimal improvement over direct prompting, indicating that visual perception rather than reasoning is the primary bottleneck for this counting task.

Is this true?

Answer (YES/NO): NO